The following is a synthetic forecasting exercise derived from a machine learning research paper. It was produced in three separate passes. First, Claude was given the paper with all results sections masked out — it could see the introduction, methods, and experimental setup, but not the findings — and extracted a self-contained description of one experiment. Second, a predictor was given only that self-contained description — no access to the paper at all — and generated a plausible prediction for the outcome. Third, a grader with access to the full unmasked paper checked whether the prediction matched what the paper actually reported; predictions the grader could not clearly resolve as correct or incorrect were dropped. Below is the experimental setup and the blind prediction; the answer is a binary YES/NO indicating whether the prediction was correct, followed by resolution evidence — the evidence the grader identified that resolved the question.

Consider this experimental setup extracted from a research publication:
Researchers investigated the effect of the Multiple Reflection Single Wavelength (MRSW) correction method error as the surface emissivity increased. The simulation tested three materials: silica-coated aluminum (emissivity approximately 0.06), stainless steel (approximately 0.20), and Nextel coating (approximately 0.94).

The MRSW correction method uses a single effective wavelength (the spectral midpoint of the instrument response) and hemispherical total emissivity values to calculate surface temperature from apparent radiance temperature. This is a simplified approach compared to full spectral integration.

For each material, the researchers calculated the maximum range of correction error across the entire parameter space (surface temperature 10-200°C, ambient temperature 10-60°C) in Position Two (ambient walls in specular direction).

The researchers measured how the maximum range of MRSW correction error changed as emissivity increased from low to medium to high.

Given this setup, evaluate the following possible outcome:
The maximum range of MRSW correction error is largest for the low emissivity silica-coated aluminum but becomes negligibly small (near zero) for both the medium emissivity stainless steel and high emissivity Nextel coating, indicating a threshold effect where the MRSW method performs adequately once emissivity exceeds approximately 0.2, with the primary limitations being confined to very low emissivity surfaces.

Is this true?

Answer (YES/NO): NO